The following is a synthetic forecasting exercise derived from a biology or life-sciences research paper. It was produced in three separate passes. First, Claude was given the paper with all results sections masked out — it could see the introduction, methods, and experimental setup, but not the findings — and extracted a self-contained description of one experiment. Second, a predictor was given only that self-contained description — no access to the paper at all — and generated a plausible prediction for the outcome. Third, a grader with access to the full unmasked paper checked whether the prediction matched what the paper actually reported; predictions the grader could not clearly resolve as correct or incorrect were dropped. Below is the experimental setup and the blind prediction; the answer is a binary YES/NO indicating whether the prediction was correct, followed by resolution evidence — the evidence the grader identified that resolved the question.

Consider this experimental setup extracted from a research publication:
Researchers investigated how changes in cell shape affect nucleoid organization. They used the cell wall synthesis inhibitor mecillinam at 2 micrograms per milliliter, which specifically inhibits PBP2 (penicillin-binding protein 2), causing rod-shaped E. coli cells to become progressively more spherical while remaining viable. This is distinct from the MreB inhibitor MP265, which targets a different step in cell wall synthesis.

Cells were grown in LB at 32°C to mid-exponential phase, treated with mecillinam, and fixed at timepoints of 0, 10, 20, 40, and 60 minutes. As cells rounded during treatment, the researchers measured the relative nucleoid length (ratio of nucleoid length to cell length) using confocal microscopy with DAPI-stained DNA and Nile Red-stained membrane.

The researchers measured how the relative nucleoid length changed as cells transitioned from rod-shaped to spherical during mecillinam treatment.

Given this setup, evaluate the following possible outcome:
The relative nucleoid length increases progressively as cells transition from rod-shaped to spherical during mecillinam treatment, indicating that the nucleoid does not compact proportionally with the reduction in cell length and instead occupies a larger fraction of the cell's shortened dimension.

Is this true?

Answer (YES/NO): NO